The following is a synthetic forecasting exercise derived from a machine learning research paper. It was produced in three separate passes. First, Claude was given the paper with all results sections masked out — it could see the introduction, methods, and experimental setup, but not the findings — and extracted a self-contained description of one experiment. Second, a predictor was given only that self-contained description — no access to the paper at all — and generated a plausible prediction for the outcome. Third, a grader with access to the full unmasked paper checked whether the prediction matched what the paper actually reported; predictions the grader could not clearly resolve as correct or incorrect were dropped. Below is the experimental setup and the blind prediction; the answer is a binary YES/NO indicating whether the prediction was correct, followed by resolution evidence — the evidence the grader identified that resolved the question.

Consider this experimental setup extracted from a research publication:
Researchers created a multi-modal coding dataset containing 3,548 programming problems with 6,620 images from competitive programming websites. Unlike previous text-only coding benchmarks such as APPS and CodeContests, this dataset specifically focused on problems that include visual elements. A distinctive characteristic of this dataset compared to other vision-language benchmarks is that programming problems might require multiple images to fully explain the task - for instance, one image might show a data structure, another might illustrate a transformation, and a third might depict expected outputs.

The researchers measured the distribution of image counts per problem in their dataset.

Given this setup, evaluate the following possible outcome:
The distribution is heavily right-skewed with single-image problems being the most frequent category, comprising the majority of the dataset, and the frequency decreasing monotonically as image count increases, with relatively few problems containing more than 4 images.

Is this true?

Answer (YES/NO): NO